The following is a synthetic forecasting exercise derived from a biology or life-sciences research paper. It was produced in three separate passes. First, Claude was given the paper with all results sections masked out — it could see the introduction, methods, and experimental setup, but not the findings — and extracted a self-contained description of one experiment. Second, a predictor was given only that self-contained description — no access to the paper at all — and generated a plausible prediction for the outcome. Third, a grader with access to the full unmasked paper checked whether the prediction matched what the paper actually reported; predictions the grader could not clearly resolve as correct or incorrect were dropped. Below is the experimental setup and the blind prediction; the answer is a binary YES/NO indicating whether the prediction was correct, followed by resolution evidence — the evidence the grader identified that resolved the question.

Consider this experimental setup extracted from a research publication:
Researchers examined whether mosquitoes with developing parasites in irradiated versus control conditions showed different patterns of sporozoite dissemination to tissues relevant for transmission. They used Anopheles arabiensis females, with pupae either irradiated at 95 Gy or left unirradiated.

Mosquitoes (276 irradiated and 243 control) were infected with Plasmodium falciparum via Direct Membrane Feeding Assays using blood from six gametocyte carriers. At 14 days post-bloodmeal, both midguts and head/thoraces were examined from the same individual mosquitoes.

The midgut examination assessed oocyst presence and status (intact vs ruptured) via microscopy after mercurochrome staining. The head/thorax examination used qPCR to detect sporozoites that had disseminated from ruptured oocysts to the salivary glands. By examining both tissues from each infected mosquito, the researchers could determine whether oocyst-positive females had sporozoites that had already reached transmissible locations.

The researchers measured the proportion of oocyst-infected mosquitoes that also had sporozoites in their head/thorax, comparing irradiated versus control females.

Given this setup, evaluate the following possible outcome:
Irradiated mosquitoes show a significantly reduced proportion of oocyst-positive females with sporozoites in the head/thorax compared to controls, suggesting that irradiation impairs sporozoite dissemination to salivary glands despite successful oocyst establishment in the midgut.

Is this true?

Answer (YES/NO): NO